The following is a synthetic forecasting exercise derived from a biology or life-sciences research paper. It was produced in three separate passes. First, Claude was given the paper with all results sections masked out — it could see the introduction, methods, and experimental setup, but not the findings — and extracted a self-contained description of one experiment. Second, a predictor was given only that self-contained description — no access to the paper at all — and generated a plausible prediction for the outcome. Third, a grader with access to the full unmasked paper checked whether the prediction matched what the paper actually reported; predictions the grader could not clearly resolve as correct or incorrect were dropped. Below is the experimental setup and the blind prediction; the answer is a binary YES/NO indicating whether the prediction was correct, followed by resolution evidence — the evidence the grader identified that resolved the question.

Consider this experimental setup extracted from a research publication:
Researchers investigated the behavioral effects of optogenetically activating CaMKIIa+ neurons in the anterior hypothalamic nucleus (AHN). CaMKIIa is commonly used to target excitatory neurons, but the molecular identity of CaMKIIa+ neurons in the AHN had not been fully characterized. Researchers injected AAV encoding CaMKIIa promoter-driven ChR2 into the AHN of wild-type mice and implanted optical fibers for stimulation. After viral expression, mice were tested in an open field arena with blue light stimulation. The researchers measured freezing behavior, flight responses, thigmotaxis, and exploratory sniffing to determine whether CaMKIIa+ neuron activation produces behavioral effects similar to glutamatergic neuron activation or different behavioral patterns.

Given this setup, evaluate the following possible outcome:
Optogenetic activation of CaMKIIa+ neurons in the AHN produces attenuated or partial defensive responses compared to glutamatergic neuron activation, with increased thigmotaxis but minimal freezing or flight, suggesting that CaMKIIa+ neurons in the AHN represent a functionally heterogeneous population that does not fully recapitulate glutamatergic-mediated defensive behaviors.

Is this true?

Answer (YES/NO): NO